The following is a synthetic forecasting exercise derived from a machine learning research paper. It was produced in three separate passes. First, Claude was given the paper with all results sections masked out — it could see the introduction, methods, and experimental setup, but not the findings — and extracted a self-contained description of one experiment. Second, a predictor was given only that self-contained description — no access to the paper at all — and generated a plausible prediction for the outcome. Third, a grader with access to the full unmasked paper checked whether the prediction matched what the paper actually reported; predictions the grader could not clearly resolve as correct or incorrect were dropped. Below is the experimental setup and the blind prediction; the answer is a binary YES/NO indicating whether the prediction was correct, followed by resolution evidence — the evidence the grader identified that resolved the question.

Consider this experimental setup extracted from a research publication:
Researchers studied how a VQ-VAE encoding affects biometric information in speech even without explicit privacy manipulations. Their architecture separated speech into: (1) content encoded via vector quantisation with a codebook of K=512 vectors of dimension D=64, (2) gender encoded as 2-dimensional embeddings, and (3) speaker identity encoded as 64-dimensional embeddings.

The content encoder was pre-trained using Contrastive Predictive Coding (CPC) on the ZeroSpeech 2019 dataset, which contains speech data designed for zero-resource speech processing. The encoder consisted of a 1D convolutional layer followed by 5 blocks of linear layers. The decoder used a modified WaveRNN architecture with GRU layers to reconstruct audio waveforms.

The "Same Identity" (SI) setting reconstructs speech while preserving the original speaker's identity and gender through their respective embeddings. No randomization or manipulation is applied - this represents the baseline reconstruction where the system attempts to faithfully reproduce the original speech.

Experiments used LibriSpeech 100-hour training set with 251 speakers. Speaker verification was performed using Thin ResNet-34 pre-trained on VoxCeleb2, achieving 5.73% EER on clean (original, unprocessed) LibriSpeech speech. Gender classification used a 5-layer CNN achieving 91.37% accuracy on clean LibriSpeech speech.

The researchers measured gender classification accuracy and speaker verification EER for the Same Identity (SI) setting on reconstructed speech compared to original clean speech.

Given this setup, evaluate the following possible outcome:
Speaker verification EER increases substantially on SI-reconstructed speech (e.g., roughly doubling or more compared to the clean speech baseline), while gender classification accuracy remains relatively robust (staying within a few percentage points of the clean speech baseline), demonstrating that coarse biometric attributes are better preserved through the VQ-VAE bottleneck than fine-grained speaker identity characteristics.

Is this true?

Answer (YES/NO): NO